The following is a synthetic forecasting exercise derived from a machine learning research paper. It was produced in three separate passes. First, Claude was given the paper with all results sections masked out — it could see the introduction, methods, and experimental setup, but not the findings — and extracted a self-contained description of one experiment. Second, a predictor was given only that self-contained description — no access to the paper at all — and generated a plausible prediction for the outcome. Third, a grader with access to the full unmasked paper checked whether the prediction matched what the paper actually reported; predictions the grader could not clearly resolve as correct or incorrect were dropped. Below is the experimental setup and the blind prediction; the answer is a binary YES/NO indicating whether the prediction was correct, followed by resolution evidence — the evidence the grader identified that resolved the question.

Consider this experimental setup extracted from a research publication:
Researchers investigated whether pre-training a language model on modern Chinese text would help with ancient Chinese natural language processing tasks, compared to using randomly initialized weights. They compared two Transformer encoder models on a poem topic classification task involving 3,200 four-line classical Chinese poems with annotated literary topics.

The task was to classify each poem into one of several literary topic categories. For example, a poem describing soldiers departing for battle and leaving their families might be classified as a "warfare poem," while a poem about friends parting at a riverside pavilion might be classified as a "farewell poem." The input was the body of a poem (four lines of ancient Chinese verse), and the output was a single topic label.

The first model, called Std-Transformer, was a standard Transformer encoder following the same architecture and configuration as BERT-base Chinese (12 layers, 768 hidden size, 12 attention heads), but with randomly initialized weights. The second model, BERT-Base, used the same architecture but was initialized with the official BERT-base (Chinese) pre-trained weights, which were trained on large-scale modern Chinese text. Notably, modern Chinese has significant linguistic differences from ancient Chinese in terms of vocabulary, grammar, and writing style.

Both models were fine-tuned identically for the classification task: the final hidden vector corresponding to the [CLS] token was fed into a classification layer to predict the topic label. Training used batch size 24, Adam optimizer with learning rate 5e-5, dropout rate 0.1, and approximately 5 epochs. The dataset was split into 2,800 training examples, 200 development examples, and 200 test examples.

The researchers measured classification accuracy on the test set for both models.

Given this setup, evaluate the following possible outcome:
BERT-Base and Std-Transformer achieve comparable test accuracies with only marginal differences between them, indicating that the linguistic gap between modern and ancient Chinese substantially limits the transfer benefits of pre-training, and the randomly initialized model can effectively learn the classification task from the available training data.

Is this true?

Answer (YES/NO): NO